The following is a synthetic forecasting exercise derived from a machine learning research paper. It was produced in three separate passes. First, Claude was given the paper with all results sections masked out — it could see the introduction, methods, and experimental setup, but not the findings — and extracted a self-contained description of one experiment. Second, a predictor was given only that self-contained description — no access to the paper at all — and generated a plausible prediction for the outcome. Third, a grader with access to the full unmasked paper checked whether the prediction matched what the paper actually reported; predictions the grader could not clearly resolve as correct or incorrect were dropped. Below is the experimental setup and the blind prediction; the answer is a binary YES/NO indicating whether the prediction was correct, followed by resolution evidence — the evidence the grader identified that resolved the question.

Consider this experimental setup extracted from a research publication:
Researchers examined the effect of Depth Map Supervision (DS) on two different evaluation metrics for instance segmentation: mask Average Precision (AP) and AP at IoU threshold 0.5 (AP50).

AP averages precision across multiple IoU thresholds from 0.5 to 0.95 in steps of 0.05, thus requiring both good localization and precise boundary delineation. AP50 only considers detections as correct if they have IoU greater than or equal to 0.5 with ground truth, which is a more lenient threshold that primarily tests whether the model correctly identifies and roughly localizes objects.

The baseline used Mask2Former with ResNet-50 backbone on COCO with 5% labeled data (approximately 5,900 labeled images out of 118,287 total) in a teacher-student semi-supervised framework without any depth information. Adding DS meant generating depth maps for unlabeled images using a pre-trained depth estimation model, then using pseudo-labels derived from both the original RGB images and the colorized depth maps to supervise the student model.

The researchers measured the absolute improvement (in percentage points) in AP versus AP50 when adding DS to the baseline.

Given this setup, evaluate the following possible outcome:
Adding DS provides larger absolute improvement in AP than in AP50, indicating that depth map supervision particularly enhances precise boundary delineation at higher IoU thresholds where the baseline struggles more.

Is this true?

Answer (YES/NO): NO